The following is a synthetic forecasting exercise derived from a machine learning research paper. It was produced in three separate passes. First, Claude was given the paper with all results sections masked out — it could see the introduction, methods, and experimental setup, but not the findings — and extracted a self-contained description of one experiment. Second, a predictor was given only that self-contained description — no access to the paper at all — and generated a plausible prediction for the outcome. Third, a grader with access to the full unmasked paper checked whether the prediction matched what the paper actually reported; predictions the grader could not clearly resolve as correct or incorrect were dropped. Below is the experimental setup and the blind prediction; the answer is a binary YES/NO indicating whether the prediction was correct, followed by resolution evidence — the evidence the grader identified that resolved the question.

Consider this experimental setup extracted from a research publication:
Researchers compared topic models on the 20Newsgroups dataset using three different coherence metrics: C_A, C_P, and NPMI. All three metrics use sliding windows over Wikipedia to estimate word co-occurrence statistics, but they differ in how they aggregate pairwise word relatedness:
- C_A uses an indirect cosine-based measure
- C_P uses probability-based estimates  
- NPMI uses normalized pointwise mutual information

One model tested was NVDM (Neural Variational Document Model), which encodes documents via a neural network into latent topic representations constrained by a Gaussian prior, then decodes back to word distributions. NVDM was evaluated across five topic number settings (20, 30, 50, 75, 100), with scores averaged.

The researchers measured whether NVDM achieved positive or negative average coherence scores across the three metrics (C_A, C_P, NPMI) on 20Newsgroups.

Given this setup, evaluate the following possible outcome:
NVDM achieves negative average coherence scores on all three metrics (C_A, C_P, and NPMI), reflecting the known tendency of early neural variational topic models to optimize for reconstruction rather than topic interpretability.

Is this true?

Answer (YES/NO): NO